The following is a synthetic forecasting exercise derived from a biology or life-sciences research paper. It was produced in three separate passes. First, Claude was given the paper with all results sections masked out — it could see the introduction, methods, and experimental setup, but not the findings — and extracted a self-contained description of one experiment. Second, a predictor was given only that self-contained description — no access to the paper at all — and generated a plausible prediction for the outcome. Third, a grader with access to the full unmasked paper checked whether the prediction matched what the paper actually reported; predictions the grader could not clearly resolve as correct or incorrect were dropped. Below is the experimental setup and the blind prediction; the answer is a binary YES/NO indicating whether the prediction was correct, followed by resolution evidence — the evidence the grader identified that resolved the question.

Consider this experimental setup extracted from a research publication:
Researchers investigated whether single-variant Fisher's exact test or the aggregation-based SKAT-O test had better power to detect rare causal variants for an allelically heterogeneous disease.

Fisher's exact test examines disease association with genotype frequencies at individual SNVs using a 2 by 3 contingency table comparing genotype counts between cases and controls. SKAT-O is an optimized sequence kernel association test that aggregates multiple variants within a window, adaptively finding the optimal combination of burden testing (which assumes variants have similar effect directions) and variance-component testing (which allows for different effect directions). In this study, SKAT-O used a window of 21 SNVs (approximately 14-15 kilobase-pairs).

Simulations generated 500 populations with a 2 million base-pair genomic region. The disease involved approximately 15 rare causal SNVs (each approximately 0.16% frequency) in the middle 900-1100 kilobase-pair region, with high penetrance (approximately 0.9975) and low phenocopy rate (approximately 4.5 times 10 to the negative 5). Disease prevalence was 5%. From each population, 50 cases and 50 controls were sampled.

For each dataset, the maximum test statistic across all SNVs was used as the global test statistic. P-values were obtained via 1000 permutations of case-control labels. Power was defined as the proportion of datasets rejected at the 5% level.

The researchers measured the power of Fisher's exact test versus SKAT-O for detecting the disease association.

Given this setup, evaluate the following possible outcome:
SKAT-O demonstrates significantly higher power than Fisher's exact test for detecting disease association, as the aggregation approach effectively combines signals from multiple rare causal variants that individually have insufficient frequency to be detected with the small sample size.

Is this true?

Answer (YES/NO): YES